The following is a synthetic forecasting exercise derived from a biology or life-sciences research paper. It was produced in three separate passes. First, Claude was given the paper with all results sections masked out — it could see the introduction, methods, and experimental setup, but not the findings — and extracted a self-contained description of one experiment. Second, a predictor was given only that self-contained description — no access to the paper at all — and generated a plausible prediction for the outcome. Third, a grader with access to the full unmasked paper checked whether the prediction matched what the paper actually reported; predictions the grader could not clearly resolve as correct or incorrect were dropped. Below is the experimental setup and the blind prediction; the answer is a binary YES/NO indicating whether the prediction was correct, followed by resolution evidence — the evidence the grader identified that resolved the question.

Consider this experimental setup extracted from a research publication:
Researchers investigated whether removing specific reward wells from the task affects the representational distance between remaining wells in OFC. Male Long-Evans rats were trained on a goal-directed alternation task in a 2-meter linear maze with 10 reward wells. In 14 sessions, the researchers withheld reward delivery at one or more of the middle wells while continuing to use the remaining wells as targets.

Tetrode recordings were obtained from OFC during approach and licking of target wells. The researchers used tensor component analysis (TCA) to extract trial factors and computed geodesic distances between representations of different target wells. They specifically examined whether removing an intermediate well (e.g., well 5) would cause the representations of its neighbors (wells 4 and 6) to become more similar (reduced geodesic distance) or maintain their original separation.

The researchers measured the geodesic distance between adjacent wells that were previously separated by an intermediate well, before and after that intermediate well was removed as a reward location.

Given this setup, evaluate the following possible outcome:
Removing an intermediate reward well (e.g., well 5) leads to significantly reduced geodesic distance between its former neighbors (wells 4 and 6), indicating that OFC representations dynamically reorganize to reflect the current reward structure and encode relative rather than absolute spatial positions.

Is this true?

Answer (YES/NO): NO